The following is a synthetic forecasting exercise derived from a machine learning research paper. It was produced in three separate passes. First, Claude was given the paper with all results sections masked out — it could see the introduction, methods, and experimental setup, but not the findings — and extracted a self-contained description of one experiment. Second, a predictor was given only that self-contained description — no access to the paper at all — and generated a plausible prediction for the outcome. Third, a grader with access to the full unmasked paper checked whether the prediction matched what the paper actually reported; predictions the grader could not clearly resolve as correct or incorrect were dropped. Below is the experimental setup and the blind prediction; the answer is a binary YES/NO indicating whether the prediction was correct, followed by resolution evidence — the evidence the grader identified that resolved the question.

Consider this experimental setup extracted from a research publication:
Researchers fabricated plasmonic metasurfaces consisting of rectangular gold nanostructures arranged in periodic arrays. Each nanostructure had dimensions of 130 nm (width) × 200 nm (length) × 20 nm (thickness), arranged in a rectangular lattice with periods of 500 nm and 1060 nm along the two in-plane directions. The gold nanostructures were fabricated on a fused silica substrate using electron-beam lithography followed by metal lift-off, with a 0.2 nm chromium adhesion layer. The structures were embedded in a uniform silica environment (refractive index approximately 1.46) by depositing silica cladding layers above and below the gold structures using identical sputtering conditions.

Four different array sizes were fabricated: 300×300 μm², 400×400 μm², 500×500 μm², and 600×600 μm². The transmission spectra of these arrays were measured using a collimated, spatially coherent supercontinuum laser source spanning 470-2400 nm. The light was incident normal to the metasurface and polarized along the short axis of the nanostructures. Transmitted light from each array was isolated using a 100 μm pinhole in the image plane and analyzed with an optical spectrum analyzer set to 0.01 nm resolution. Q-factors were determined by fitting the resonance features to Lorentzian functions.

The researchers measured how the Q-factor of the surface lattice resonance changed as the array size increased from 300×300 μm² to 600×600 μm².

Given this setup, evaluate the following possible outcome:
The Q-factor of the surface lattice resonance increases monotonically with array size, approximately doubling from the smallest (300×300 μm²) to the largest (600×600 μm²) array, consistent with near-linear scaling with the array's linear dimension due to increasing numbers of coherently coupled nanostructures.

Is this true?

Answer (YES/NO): NO